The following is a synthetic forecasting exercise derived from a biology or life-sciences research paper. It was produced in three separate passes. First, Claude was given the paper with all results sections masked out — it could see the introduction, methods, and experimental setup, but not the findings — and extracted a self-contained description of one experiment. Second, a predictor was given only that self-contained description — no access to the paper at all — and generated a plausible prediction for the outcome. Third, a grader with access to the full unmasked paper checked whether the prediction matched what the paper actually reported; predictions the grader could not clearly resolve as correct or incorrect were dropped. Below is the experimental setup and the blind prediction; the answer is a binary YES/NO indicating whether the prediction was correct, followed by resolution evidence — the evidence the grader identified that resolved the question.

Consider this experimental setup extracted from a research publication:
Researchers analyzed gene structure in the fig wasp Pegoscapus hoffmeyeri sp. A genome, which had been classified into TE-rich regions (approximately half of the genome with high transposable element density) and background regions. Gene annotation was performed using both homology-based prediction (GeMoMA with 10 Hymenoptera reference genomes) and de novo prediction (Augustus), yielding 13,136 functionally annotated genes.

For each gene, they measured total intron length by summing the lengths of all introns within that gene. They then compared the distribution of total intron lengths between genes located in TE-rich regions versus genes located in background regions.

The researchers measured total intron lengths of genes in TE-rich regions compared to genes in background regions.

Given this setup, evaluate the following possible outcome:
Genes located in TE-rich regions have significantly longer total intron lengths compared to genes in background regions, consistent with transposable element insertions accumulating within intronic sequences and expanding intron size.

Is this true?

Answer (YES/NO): YES